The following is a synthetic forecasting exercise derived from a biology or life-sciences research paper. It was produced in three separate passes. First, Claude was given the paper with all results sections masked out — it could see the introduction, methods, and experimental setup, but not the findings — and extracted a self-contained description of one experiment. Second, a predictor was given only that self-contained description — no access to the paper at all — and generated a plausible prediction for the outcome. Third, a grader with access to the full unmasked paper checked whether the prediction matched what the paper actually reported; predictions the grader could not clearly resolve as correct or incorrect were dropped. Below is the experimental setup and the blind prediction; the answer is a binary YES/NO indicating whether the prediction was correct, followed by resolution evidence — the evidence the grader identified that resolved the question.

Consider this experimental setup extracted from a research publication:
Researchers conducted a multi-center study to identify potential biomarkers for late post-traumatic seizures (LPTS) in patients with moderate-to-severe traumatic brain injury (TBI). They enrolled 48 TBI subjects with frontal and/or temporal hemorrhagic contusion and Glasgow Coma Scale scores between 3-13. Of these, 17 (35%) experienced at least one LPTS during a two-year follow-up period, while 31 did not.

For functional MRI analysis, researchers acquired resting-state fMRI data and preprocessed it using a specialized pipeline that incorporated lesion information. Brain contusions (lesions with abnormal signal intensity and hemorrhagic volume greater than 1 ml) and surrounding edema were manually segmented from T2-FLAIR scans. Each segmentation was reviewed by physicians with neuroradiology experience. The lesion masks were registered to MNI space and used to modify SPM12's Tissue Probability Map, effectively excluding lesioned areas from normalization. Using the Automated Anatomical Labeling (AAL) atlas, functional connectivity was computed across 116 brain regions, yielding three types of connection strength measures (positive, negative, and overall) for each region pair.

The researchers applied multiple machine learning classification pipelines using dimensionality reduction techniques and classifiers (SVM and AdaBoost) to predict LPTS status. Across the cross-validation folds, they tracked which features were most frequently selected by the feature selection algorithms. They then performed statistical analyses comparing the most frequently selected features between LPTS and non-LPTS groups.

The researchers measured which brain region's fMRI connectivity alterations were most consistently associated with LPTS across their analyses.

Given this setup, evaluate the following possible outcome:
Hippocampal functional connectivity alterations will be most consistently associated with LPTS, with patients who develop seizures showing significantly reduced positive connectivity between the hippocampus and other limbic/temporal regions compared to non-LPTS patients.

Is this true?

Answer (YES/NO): NO